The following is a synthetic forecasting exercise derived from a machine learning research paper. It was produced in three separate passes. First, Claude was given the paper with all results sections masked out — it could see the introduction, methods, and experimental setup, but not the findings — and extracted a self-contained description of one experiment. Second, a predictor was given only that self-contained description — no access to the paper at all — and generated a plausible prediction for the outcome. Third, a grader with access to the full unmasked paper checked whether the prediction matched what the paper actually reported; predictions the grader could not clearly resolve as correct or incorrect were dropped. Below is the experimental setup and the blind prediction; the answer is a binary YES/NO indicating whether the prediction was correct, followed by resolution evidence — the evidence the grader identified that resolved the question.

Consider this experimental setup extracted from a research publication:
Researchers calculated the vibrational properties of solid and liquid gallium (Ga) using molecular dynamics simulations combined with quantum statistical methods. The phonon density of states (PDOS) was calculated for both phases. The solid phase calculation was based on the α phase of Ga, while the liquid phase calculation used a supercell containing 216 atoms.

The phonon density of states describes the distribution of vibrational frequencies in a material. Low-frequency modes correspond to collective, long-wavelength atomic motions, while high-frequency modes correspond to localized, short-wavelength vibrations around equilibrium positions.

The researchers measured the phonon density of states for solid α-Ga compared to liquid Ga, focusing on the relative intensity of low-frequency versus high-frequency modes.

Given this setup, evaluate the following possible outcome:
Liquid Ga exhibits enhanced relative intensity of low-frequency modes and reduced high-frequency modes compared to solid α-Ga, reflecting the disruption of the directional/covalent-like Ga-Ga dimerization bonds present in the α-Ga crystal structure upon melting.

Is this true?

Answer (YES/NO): YES